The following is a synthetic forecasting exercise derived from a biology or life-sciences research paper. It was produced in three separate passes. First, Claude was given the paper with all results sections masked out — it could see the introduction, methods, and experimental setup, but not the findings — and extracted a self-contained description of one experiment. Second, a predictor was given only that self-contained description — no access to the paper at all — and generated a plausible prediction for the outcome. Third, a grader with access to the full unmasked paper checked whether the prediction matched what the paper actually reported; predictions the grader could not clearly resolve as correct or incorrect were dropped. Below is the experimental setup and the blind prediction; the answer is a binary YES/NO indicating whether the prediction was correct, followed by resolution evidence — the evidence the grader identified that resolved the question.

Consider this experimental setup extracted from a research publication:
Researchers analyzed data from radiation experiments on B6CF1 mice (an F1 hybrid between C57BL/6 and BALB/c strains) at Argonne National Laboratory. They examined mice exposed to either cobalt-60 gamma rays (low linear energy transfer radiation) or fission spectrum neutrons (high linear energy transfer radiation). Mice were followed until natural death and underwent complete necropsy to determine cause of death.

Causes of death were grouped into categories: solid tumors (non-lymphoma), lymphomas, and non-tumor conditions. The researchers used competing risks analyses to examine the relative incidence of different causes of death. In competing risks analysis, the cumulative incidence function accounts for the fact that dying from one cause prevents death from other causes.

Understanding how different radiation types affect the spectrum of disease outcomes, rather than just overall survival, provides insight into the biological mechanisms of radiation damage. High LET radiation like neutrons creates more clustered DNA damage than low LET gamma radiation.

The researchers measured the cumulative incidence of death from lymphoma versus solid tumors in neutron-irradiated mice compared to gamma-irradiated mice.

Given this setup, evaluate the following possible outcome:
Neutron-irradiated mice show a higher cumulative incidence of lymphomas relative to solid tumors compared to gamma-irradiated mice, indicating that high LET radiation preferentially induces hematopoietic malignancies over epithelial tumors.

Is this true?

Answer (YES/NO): NO